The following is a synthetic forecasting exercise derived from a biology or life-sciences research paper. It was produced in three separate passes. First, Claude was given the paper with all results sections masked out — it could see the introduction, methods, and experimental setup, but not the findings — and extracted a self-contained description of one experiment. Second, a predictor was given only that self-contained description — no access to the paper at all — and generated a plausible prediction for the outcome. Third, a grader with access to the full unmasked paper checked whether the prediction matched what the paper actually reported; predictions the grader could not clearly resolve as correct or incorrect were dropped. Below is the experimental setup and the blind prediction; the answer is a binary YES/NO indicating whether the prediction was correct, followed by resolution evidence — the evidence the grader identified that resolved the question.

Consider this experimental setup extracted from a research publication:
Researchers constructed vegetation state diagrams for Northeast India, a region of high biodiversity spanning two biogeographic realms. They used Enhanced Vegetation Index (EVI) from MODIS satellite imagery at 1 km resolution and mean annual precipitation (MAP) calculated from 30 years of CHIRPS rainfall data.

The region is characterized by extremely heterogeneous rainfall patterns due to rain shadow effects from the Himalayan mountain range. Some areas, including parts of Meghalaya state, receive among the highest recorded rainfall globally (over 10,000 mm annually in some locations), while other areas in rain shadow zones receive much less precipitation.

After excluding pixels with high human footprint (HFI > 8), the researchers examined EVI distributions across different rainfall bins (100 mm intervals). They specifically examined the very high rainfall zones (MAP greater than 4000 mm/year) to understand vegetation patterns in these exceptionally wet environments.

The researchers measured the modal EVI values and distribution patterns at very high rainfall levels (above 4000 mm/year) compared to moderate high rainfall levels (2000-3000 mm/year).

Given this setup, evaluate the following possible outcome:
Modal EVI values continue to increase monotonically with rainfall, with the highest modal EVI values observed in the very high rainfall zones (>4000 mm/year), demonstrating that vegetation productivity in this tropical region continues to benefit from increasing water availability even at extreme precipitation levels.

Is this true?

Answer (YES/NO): NO